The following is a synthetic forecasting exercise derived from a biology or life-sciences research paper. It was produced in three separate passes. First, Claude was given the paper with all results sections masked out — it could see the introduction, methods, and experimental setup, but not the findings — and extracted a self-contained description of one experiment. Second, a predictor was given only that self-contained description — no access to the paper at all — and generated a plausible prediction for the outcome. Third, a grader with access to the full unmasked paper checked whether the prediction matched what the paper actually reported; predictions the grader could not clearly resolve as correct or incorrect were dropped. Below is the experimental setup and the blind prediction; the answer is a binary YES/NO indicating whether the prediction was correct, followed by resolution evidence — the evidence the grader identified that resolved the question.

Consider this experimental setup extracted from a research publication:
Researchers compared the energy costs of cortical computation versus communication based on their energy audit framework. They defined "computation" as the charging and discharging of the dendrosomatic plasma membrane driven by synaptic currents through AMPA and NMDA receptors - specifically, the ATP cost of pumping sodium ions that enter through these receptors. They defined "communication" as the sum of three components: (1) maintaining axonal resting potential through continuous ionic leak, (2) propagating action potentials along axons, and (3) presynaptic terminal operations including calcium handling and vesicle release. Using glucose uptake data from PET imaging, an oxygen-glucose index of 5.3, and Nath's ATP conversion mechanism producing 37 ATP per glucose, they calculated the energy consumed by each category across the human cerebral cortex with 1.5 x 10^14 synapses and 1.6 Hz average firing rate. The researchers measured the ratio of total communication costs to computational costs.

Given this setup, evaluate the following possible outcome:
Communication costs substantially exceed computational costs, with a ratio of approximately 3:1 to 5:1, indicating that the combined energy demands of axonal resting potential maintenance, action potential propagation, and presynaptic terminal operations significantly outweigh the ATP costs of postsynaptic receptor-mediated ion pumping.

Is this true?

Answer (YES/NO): NO